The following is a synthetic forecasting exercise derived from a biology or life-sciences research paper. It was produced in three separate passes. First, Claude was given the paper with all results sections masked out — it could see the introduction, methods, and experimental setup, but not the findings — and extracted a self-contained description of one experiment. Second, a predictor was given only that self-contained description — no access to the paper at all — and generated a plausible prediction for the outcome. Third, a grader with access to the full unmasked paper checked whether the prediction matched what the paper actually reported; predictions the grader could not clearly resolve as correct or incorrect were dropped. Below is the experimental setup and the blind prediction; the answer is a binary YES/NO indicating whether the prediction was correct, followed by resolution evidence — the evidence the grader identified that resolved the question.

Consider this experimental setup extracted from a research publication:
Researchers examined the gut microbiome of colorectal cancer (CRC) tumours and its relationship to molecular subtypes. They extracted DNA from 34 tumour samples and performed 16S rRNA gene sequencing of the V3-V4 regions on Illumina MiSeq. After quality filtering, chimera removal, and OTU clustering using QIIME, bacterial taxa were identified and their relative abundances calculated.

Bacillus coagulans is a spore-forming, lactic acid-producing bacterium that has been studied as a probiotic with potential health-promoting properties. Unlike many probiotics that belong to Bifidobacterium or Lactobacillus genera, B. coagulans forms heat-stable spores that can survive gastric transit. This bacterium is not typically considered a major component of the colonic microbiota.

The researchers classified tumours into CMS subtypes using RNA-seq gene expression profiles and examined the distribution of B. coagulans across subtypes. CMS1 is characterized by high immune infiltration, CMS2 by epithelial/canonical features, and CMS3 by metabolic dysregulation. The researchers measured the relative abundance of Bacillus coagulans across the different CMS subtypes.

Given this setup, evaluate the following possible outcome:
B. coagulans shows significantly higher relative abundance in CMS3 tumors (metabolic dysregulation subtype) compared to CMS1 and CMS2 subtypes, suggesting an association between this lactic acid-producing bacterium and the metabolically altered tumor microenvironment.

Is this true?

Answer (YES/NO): NO